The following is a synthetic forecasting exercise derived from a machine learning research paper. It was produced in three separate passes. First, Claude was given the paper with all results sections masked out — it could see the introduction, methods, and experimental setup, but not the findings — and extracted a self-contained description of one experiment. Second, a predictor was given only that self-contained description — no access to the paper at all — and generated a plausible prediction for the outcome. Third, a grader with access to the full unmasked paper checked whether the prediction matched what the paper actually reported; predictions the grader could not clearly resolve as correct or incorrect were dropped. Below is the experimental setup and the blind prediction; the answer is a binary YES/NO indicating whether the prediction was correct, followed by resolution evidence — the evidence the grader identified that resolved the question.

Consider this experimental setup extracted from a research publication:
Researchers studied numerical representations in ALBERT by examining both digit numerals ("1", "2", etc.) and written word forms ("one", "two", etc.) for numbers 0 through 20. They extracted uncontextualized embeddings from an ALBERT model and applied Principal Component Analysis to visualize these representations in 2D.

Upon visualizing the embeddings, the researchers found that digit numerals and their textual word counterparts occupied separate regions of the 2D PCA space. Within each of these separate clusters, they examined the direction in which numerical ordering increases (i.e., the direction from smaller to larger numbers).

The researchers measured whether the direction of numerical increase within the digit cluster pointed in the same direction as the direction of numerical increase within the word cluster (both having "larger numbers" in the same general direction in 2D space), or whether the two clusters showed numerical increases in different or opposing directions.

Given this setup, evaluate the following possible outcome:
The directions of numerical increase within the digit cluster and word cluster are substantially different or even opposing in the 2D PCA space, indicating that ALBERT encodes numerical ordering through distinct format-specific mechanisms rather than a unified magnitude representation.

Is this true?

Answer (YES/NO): NO